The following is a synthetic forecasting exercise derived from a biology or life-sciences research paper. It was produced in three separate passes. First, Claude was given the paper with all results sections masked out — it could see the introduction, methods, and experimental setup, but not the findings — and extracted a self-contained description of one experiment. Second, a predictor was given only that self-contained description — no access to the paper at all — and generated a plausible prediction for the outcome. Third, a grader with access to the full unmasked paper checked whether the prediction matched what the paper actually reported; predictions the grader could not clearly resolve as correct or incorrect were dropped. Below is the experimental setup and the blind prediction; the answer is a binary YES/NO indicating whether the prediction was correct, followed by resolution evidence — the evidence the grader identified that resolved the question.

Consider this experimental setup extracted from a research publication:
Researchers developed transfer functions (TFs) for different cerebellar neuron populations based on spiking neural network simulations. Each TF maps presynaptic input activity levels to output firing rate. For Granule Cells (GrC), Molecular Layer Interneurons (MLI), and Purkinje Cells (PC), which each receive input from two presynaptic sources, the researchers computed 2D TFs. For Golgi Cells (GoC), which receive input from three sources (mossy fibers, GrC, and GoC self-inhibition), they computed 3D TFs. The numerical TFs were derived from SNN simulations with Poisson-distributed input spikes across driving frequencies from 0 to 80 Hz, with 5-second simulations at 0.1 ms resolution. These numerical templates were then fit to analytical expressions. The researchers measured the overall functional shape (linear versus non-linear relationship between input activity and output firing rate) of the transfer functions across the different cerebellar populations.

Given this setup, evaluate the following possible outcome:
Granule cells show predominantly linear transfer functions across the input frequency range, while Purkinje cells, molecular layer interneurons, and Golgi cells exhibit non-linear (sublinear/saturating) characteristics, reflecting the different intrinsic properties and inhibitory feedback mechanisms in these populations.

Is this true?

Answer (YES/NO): NO